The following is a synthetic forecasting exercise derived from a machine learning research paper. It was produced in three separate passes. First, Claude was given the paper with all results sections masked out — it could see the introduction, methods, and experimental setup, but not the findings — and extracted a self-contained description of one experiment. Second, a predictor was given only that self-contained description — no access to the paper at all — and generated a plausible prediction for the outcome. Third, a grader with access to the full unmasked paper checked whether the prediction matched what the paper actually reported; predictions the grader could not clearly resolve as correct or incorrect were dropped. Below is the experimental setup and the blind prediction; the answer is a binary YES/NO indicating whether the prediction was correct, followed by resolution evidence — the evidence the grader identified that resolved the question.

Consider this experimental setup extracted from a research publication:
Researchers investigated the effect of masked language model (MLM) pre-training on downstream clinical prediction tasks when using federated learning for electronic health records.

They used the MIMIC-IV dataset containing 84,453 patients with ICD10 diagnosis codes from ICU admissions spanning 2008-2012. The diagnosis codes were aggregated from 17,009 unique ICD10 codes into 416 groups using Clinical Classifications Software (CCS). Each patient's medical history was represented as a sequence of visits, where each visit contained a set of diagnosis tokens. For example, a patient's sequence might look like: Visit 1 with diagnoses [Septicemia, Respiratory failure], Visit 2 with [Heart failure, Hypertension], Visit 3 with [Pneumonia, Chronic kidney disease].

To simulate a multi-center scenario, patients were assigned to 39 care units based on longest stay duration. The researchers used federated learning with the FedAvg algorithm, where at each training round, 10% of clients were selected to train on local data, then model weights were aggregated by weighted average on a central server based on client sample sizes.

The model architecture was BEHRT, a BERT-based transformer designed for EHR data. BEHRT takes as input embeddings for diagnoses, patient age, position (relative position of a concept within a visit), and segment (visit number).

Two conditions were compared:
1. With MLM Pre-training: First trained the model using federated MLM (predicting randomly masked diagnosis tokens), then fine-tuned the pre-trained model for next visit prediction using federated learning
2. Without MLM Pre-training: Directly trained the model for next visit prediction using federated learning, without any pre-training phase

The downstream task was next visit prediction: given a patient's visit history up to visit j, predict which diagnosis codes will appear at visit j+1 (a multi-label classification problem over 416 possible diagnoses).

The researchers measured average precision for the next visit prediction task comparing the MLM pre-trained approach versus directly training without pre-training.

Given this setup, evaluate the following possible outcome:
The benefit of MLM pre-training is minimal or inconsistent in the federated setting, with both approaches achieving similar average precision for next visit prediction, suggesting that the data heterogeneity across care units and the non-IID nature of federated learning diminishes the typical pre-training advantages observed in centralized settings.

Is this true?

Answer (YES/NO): NO